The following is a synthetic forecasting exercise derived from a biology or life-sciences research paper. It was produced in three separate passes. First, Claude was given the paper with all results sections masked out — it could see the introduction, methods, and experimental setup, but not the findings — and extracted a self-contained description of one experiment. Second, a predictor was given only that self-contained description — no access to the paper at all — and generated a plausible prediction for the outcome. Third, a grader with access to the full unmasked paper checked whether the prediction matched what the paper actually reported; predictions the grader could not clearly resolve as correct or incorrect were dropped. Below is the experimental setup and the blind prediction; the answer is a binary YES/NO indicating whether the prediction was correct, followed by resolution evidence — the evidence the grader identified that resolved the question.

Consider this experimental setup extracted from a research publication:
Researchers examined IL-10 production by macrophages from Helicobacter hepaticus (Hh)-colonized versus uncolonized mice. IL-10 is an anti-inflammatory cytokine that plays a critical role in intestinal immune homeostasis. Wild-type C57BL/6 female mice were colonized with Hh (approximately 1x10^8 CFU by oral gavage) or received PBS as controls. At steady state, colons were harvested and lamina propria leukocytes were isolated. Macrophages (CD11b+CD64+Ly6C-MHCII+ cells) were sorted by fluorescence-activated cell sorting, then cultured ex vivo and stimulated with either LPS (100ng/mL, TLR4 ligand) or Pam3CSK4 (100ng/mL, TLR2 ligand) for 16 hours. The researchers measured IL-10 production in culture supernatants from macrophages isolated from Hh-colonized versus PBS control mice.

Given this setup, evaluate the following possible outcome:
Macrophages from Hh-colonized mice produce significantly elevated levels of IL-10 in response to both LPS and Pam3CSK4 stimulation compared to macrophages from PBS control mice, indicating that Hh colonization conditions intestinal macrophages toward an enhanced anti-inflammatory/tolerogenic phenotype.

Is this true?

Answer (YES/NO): NO